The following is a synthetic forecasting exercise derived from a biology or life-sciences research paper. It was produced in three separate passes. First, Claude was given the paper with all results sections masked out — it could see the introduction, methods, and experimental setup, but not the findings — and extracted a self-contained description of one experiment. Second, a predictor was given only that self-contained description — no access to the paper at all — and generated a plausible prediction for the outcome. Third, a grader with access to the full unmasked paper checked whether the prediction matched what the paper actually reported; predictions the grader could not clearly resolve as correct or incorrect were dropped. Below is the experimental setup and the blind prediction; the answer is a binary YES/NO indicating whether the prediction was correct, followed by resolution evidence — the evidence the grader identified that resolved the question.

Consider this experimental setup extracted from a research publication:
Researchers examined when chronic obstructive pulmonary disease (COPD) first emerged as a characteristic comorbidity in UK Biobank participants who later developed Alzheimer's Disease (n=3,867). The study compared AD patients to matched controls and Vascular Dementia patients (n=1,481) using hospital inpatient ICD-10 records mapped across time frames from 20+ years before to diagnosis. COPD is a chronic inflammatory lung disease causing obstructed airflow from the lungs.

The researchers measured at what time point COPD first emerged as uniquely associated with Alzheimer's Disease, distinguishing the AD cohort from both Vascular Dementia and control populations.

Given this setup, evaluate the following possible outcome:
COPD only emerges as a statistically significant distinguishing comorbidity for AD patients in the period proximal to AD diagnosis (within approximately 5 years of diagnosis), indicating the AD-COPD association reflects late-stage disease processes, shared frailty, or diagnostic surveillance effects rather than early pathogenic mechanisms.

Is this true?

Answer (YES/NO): NO